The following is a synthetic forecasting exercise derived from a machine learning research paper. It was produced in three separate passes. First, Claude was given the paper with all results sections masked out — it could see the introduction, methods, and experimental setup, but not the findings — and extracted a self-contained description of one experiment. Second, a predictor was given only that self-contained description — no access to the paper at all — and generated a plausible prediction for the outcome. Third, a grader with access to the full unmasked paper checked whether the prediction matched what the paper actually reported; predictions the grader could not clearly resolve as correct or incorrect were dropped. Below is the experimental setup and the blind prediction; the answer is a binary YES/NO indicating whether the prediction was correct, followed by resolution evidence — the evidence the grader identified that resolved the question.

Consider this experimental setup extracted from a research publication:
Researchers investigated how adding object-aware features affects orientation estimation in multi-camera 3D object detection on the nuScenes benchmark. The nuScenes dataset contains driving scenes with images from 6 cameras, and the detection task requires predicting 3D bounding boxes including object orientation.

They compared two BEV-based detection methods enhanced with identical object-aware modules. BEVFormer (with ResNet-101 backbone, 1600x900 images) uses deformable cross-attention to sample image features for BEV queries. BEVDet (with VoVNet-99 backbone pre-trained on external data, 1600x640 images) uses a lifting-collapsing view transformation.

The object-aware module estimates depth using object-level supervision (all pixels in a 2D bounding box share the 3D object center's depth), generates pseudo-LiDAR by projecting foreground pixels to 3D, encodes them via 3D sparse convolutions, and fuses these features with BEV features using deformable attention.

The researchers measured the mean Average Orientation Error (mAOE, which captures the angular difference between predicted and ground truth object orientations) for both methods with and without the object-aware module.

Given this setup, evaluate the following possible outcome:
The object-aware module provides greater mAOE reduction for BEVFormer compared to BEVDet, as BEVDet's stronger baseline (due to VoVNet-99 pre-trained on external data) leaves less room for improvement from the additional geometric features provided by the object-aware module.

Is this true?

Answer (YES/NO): NO